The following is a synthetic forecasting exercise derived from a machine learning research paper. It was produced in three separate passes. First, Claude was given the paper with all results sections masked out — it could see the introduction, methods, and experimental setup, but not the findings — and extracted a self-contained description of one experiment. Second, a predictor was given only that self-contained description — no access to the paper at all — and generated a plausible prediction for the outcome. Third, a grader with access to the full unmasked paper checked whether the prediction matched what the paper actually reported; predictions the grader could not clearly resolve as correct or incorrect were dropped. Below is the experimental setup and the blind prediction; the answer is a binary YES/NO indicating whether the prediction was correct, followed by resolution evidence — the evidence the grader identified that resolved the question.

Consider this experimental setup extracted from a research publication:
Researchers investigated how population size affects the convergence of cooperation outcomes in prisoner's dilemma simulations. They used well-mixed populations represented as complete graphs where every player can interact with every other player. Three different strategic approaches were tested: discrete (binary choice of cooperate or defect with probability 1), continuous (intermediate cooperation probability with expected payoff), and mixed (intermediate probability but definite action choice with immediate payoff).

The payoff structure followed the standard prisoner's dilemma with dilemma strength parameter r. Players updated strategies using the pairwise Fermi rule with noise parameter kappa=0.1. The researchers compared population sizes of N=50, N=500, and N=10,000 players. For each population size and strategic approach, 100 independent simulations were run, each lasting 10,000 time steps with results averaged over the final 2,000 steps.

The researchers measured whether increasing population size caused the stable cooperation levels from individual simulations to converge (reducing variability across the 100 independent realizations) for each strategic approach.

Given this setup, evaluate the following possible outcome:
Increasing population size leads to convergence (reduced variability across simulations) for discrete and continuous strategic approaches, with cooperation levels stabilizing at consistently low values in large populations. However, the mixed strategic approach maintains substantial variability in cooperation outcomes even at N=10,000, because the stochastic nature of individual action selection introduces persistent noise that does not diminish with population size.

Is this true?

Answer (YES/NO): NO